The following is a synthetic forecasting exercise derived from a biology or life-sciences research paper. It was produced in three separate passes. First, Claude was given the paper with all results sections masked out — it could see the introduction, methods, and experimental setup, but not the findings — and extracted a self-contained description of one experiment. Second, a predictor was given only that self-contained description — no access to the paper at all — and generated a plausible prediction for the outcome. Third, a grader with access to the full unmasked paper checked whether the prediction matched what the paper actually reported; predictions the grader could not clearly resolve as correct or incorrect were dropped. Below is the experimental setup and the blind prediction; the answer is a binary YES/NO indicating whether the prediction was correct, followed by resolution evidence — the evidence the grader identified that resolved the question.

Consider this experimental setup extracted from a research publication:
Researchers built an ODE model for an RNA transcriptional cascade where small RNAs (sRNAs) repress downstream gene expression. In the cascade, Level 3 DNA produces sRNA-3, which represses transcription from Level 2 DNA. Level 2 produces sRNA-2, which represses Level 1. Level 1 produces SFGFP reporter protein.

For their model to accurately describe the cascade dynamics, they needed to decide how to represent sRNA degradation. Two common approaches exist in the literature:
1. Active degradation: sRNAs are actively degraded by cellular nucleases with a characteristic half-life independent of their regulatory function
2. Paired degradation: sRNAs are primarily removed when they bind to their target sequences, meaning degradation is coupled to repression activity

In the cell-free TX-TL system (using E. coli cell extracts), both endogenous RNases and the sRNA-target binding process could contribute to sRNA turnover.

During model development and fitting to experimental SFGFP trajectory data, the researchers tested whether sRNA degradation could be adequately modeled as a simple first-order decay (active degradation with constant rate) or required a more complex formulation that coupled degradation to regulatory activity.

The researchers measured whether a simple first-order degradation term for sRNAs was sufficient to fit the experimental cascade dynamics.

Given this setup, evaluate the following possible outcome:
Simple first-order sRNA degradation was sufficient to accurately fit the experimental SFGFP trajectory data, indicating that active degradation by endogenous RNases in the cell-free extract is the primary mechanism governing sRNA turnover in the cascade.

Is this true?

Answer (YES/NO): YES